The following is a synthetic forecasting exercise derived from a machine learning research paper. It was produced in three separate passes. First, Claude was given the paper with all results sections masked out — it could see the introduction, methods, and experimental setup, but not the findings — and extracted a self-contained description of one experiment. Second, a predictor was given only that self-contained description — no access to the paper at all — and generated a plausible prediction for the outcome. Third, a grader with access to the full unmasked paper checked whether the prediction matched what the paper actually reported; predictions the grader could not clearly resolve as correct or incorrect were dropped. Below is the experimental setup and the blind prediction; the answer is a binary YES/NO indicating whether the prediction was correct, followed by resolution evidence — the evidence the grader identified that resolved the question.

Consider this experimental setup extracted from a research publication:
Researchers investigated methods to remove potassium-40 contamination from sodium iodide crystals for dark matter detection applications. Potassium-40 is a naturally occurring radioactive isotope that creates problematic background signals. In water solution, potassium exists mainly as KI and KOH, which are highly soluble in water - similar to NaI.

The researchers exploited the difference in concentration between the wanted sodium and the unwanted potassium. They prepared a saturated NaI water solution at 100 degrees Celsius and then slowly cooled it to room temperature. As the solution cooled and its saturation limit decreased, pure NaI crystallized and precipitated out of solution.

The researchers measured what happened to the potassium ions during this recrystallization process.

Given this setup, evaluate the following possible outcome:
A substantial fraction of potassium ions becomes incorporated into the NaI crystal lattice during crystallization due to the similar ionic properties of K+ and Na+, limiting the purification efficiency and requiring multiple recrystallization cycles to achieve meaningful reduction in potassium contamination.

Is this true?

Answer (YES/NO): NO